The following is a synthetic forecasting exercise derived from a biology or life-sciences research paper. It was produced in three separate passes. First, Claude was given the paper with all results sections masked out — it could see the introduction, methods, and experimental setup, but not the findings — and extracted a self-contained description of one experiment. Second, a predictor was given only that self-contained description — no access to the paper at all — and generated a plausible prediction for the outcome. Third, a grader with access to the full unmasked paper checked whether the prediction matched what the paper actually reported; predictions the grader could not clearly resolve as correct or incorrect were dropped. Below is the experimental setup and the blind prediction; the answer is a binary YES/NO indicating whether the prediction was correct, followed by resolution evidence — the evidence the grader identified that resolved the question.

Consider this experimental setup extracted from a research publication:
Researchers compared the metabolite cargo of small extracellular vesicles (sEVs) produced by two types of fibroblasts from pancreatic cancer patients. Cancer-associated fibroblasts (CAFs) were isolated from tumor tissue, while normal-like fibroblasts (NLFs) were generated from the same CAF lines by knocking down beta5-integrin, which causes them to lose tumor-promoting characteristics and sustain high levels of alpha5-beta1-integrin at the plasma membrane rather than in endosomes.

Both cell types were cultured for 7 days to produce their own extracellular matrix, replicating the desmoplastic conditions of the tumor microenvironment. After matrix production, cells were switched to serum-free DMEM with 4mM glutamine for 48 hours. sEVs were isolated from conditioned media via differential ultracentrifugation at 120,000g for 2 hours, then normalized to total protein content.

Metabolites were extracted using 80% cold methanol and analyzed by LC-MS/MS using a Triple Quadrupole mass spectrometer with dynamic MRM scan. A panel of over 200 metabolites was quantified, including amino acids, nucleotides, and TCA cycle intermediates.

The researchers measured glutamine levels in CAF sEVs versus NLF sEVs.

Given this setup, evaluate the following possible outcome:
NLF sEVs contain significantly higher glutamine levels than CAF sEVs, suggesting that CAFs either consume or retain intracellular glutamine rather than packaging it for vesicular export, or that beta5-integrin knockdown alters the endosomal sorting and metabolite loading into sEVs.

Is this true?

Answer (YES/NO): NO